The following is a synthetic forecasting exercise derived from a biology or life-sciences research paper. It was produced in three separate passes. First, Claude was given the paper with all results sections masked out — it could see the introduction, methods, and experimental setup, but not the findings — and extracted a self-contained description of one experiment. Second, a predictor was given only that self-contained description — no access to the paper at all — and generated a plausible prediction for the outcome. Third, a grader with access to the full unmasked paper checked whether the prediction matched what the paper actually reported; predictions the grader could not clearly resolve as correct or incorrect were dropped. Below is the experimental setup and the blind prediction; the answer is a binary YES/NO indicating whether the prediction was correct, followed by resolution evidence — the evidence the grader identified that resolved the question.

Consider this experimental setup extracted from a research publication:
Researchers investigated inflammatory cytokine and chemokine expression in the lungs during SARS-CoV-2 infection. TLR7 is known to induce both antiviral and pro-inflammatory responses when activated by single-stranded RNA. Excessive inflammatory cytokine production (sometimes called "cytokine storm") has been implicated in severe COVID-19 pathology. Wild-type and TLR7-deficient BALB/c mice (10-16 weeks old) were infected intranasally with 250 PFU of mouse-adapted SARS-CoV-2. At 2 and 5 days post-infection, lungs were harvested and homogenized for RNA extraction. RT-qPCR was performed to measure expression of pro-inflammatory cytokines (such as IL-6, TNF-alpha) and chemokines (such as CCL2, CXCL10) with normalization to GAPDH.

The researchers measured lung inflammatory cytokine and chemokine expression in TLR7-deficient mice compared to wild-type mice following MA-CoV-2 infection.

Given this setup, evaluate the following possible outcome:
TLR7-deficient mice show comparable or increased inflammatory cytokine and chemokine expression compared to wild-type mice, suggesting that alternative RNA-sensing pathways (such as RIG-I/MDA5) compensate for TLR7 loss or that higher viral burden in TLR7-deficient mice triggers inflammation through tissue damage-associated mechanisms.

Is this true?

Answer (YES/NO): NO